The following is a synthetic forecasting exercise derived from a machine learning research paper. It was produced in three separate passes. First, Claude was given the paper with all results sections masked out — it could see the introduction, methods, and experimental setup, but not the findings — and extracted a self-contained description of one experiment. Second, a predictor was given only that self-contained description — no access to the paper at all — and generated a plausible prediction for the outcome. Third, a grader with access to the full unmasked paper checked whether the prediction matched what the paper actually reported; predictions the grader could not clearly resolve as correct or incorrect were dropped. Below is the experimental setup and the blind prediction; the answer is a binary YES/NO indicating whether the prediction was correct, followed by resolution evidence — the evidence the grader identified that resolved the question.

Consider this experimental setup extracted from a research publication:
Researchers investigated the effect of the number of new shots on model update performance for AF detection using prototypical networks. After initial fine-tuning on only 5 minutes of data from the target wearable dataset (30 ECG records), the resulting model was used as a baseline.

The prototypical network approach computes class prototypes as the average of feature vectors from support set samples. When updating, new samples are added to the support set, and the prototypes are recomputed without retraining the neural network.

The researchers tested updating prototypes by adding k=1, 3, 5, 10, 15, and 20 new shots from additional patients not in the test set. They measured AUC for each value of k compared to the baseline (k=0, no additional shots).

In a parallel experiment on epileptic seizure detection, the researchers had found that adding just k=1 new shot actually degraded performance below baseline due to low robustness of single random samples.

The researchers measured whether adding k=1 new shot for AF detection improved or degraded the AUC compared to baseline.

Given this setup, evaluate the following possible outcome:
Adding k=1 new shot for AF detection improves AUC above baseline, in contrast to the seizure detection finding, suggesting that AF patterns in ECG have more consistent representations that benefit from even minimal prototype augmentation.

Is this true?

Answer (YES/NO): NO